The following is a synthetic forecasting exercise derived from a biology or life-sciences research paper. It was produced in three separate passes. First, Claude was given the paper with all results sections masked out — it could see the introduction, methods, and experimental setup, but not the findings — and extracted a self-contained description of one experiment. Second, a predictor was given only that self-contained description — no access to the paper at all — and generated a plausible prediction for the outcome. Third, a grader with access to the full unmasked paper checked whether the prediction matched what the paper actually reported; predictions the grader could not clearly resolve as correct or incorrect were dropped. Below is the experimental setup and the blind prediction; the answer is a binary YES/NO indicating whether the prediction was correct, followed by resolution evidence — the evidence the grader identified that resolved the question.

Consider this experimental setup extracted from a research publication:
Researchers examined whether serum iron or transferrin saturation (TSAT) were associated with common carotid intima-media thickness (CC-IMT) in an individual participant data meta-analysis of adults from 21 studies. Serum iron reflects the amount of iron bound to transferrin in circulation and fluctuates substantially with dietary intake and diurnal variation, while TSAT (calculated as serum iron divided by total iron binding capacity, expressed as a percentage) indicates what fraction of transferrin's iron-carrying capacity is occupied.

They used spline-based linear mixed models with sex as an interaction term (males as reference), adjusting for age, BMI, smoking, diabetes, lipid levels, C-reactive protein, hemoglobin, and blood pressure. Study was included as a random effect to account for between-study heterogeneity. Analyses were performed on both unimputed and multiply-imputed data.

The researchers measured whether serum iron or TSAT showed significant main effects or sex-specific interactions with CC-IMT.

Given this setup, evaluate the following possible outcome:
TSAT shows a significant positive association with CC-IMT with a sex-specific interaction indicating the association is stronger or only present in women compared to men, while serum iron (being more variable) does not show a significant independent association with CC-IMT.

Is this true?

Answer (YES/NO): NO